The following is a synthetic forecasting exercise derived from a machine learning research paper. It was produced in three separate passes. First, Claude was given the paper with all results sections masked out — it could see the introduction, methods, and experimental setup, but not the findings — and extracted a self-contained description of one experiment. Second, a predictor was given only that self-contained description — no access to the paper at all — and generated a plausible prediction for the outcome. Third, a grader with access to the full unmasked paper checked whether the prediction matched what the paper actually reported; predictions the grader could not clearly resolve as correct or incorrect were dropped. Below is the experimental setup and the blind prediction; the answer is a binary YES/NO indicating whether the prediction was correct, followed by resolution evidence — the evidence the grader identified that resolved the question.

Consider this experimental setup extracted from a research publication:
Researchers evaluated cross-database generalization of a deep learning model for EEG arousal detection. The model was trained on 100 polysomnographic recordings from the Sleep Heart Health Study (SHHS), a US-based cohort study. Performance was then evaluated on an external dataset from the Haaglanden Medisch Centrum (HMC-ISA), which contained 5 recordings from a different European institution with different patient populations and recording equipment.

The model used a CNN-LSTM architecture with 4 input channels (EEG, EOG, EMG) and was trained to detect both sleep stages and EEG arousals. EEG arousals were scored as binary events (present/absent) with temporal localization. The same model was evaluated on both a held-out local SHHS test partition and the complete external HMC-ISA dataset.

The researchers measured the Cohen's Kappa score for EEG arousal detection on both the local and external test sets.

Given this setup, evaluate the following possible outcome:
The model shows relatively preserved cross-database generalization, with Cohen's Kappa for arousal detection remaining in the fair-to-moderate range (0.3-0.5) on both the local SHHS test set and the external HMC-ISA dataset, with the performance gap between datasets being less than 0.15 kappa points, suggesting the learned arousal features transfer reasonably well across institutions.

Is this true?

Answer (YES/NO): NO